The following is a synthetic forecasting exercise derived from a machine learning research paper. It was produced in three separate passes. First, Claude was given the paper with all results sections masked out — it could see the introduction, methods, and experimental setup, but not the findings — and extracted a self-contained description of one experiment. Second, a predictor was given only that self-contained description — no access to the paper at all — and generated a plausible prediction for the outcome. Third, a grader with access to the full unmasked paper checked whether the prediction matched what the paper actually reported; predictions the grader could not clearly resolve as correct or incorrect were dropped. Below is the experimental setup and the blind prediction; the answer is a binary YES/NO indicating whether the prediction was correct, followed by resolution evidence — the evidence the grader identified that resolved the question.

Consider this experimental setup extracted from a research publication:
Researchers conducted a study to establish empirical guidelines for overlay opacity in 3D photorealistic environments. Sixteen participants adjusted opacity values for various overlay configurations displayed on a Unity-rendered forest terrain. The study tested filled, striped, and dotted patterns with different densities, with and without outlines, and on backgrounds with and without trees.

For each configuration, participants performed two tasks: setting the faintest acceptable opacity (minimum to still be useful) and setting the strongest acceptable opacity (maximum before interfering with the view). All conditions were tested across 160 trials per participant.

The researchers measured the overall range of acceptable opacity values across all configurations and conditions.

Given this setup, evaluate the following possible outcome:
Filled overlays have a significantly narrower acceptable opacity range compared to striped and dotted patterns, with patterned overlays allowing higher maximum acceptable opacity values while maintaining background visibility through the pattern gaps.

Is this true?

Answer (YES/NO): NO